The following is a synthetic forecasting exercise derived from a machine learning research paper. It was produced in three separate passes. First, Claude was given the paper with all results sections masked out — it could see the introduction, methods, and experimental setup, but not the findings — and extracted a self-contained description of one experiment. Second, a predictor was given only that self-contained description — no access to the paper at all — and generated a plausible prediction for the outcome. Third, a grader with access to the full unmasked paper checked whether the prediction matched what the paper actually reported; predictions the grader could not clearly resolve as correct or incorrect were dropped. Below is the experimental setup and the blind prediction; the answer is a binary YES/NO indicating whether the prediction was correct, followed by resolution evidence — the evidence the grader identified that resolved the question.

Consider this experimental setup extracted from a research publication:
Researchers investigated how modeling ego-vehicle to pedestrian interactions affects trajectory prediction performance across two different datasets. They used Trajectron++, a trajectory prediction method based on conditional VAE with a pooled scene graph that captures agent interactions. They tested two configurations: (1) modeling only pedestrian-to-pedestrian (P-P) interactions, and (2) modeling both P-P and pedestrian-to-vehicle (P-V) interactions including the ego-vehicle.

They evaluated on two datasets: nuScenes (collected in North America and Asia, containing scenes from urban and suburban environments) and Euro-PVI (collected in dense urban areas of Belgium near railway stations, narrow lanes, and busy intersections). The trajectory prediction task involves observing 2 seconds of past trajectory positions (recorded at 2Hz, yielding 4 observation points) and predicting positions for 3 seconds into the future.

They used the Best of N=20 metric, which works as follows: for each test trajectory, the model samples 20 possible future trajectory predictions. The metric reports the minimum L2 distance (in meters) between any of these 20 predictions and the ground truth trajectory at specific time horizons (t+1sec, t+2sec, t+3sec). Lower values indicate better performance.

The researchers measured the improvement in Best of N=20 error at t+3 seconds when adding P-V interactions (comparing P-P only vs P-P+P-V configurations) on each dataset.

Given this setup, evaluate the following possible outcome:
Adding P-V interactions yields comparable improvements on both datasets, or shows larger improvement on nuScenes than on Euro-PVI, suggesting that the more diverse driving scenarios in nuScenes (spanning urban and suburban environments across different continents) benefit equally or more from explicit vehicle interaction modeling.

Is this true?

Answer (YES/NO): NO